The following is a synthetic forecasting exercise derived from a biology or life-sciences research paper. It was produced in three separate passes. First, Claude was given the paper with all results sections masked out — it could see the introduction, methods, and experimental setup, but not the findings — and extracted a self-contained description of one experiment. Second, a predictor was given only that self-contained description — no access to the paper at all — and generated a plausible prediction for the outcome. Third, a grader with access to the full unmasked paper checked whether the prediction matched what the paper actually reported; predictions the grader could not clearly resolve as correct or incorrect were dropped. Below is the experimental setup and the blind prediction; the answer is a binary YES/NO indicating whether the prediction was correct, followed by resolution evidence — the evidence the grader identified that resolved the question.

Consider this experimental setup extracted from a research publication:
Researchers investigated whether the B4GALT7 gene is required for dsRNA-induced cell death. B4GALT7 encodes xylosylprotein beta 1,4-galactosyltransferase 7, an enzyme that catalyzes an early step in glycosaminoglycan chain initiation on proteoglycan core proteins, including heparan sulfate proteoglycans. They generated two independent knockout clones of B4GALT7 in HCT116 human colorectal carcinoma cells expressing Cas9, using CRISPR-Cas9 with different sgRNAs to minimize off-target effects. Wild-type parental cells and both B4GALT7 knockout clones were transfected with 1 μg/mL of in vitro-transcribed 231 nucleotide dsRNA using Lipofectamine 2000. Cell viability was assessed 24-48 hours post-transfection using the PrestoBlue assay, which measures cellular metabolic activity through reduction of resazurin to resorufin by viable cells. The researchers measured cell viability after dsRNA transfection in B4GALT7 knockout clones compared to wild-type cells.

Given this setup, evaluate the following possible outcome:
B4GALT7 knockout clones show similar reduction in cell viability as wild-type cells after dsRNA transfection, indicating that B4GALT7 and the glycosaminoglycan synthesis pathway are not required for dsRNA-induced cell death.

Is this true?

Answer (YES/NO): NO